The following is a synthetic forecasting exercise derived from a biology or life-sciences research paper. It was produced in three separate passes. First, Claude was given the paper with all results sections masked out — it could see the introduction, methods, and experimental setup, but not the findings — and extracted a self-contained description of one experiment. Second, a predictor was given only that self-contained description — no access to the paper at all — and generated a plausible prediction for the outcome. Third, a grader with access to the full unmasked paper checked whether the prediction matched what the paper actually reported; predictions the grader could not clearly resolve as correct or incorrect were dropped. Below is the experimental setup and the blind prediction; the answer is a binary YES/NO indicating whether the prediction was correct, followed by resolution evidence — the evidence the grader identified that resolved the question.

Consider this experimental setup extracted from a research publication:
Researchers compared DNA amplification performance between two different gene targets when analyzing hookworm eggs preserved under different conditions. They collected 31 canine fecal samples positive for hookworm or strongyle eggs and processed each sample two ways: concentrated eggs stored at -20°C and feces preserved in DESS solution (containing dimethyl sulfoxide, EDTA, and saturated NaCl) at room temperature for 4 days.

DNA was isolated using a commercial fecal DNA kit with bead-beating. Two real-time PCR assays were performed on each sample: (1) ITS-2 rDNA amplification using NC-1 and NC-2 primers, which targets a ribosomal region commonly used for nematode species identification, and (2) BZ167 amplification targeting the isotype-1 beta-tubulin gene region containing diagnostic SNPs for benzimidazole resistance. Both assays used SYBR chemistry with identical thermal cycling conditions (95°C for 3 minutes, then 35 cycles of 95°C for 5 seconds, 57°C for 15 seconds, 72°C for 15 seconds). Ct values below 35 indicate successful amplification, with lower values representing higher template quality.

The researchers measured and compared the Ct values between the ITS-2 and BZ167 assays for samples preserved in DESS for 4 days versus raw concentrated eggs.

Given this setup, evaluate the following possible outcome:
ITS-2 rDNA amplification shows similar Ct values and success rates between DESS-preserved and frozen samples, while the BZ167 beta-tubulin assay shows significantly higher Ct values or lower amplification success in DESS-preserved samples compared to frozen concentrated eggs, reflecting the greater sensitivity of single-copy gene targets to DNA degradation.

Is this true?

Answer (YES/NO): NO